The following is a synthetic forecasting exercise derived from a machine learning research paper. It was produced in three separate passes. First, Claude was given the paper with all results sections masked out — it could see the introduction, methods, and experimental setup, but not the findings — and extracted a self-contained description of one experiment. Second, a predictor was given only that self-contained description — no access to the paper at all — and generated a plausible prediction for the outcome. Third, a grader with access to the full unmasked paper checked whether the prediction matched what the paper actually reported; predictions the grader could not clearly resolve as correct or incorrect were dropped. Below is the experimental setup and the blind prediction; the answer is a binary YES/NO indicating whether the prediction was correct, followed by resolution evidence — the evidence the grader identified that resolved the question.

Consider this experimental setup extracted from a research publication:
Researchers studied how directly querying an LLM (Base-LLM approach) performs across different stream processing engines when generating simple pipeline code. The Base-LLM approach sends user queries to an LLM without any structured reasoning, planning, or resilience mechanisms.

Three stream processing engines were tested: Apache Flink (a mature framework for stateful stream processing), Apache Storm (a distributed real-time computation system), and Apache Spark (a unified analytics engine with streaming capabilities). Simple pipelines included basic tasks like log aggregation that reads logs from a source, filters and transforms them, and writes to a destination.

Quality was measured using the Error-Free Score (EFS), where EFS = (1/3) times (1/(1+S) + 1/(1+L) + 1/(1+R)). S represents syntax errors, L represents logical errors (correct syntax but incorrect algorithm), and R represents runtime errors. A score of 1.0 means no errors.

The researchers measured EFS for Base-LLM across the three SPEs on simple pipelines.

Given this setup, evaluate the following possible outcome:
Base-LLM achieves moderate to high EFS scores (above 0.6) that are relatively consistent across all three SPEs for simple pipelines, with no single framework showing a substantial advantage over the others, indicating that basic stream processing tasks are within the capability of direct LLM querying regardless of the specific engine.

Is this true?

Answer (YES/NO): NO